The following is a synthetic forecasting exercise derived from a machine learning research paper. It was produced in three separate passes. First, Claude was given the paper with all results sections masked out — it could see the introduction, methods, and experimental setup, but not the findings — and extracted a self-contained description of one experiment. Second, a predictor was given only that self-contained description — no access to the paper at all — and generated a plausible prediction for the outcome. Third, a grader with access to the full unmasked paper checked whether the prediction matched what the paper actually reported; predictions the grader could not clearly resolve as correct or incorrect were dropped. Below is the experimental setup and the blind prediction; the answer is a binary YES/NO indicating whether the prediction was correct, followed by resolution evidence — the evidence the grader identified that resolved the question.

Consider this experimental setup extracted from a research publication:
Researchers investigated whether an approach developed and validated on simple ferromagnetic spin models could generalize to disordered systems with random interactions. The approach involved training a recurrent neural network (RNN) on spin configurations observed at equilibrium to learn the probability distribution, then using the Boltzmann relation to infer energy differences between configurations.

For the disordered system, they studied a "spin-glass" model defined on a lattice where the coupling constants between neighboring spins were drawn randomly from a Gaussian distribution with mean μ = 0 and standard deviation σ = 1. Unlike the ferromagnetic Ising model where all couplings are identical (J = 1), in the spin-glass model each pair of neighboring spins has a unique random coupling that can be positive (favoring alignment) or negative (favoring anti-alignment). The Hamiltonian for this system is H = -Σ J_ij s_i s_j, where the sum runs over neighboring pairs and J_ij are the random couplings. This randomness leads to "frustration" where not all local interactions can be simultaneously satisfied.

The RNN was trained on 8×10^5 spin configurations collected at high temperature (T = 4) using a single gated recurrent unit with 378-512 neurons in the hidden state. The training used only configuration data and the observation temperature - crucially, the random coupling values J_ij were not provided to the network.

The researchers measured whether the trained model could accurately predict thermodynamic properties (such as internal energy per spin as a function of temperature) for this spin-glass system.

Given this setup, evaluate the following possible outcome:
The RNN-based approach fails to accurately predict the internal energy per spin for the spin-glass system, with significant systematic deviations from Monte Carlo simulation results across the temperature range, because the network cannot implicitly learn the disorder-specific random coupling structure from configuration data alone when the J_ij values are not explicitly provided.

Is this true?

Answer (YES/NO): NO